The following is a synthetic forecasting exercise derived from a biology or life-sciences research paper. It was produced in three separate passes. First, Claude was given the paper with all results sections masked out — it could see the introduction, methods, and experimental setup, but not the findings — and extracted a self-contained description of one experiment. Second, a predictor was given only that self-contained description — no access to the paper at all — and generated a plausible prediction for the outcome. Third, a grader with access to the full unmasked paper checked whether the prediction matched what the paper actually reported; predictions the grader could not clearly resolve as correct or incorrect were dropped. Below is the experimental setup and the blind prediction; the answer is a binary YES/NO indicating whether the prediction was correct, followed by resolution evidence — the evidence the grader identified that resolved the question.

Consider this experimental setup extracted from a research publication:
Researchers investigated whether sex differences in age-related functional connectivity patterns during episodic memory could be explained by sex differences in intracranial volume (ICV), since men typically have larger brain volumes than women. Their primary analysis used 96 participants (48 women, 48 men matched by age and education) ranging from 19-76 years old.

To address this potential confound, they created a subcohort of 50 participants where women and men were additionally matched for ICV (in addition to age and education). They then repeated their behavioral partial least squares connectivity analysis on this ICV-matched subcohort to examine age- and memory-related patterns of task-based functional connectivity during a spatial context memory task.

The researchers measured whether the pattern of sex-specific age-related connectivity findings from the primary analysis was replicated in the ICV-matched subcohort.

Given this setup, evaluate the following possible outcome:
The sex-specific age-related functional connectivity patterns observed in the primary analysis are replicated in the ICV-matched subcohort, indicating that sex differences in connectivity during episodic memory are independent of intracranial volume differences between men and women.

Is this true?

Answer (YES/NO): YES